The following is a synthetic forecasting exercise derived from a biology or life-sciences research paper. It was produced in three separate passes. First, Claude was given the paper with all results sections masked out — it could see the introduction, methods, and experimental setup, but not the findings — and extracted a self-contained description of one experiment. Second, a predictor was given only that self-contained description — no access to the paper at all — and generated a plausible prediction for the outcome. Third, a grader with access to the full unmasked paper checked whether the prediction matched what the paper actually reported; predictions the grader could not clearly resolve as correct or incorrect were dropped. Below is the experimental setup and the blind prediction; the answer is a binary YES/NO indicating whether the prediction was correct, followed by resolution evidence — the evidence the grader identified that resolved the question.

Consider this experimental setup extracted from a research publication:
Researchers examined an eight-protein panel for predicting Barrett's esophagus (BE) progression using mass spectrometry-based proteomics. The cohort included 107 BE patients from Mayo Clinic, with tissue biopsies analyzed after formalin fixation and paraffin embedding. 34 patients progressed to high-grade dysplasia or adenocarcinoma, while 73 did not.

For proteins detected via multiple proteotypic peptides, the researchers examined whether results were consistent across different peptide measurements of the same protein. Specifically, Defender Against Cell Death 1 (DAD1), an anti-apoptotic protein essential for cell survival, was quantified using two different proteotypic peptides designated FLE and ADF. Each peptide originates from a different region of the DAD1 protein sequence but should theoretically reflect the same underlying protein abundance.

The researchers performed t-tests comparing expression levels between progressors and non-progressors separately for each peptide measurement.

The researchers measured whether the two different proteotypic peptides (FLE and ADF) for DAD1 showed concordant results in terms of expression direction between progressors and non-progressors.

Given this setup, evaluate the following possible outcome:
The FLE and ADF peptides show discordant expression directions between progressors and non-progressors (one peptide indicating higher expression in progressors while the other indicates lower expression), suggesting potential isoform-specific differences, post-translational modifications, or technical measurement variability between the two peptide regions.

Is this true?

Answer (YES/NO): NO